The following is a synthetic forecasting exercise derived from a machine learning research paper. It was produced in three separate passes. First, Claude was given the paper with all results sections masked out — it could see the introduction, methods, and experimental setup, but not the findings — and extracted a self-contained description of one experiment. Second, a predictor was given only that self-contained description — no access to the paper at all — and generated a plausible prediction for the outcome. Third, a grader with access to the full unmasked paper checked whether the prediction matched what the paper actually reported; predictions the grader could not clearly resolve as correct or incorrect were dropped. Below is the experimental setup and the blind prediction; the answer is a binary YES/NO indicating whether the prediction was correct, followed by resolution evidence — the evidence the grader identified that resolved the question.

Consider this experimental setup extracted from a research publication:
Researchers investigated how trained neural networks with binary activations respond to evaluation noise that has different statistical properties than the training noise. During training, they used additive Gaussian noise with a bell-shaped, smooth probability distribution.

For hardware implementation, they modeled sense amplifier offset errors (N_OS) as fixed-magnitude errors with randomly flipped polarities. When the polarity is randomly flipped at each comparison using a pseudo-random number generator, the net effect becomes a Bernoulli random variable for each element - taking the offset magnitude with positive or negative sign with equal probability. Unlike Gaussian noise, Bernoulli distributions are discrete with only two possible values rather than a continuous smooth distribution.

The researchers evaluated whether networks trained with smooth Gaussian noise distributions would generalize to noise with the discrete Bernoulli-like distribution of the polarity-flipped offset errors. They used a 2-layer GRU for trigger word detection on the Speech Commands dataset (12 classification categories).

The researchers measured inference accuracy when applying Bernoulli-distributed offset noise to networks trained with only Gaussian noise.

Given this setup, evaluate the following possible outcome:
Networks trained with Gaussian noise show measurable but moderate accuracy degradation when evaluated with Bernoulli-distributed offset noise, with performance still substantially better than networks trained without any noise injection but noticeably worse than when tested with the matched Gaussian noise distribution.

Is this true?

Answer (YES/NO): NO